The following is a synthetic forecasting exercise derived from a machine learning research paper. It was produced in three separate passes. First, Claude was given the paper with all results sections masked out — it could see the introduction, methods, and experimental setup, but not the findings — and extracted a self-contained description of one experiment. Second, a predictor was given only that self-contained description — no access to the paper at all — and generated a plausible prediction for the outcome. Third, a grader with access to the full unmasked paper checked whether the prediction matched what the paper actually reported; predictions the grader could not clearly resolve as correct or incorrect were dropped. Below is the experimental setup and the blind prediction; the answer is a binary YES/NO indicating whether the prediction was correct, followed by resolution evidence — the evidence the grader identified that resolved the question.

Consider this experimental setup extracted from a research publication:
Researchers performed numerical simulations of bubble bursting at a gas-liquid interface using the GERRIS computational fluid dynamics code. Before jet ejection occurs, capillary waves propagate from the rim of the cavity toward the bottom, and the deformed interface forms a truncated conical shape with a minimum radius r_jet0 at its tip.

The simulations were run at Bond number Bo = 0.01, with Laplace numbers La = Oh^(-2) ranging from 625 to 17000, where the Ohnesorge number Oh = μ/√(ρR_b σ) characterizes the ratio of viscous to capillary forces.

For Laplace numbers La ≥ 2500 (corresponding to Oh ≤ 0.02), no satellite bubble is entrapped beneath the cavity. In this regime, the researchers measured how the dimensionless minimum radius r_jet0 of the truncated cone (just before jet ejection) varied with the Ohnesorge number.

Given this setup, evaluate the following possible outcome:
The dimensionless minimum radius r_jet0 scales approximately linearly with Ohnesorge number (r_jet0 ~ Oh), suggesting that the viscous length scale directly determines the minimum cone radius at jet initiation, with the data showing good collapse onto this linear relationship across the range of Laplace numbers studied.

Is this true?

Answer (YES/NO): NO